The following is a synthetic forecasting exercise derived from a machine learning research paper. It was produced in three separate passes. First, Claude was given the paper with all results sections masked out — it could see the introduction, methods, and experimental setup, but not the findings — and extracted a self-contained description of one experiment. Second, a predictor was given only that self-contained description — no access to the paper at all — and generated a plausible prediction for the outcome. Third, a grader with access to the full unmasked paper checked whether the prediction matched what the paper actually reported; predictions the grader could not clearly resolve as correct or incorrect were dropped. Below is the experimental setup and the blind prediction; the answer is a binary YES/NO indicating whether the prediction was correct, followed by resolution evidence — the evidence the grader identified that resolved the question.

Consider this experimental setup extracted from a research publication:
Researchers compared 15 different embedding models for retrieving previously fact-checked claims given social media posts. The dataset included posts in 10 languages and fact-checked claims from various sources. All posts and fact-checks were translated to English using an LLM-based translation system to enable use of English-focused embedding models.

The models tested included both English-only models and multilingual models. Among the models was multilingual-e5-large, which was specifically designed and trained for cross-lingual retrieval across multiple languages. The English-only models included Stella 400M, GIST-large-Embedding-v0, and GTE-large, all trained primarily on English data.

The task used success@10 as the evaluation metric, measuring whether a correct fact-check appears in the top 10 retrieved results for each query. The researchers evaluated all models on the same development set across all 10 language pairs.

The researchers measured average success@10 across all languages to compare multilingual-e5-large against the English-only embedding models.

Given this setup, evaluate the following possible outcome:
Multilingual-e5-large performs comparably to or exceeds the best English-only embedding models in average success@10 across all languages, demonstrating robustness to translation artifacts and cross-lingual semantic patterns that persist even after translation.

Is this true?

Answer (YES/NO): NO